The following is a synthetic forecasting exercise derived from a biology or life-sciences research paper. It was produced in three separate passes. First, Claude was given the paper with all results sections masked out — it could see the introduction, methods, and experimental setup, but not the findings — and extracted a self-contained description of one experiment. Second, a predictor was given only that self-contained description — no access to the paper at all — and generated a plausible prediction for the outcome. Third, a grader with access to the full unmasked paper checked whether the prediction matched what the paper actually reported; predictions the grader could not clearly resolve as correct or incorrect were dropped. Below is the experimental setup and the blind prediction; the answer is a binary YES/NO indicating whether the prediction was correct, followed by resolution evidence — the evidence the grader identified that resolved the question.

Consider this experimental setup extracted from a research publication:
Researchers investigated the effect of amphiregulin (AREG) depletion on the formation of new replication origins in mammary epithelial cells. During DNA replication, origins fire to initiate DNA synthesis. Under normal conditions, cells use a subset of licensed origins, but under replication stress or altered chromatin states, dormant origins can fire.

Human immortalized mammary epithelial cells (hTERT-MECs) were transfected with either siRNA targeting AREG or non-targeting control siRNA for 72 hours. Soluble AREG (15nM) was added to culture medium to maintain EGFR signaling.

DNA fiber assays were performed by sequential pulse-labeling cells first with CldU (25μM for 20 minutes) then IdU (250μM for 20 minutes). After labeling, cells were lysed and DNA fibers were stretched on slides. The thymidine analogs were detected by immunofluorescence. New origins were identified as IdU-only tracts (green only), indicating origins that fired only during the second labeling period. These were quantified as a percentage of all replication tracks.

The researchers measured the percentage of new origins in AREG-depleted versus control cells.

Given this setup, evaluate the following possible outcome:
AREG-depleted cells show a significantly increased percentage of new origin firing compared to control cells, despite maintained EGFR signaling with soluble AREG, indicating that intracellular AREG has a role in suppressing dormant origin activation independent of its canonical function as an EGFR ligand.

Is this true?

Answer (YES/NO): YES